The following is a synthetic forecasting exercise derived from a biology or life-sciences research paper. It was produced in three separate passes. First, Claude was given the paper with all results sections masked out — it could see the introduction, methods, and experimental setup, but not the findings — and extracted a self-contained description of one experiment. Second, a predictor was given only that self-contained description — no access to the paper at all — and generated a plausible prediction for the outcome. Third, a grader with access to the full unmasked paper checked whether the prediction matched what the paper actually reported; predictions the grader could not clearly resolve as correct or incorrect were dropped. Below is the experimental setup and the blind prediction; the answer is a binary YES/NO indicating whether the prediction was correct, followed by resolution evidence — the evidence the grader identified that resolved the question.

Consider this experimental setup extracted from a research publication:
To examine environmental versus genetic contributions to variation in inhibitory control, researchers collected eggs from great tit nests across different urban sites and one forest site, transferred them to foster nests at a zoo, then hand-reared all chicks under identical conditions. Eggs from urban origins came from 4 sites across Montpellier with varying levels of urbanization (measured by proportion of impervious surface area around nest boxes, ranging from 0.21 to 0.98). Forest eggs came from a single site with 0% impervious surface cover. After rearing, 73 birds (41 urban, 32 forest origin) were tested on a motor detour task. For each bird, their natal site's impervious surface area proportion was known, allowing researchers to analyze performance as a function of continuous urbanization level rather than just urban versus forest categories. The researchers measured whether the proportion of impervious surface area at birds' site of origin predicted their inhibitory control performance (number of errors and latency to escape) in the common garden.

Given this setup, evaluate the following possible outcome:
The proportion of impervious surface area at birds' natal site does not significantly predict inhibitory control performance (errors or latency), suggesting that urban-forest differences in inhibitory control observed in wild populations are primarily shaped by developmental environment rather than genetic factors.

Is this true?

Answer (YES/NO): NO